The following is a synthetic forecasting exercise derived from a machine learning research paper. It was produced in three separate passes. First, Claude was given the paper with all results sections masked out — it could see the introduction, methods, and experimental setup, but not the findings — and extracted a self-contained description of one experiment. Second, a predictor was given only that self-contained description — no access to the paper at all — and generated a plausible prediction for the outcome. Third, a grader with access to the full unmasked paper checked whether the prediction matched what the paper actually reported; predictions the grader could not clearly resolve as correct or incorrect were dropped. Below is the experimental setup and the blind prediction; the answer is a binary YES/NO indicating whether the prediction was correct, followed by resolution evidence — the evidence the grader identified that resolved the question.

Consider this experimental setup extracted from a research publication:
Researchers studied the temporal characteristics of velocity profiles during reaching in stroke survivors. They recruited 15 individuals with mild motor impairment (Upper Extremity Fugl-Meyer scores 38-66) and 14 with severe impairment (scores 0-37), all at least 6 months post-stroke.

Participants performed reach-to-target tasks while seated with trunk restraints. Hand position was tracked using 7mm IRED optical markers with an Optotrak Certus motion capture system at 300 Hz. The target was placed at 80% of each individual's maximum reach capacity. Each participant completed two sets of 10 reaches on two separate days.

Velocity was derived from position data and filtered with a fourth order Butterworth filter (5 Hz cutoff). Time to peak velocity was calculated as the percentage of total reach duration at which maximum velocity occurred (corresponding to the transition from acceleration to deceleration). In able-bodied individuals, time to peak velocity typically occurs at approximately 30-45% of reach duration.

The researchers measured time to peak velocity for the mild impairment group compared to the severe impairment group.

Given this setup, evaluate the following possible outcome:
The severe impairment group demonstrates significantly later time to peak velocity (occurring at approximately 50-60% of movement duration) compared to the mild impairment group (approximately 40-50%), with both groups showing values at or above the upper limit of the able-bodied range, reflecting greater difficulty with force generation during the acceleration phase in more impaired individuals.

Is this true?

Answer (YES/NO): NO